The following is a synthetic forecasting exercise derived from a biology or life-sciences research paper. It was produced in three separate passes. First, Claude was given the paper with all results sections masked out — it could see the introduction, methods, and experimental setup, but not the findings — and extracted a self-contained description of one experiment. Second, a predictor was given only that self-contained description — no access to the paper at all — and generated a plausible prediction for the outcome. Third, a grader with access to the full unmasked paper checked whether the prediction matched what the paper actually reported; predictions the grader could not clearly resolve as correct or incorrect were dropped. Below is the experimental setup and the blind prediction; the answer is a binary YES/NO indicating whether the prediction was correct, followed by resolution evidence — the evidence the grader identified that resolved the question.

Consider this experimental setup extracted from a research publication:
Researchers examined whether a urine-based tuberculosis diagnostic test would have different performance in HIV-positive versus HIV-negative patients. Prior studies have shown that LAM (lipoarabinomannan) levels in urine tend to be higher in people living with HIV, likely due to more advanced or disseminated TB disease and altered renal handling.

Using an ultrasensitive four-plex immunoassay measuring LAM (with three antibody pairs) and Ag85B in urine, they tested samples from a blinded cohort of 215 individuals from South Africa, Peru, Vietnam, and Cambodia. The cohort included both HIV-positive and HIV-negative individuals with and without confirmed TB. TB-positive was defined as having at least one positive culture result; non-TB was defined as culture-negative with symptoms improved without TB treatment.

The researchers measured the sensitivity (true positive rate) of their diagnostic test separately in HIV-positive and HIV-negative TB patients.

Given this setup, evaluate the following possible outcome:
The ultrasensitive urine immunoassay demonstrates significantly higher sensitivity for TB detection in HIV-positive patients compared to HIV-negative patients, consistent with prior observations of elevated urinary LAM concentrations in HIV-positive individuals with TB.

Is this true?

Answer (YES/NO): NO